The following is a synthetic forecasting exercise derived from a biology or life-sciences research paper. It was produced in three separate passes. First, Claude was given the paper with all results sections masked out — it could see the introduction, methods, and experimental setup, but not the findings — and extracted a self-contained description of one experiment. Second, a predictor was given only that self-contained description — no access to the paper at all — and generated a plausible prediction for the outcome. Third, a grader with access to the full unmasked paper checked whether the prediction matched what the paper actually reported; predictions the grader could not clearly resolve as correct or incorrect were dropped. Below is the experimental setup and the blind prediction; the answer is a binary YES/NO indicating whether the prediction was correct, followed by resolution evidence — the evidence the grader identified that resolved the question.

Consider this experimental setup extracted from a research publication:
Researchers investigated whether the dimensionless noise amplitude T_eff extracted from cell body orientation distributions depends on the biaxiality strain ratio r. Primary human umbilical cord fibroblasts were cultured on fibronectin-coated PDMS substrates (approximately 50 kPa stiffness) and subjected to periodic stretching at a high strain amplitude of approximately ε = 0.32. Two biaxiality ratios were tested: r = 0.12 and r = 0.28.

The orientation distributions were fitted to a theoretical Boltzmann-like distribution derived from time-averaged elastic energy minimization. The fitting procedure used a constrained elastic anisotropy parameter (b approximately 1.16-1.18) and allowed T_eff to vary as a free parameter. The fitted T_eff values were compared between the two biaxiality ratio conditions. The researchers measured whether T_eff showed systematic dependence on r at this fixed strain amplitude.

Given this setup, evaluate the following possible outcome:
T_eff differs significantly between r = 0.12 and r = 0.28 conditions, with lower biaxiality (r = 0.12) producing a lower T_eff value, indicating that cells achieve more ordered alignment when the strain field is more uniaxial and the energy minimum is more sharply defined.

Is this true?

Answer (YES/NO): NO